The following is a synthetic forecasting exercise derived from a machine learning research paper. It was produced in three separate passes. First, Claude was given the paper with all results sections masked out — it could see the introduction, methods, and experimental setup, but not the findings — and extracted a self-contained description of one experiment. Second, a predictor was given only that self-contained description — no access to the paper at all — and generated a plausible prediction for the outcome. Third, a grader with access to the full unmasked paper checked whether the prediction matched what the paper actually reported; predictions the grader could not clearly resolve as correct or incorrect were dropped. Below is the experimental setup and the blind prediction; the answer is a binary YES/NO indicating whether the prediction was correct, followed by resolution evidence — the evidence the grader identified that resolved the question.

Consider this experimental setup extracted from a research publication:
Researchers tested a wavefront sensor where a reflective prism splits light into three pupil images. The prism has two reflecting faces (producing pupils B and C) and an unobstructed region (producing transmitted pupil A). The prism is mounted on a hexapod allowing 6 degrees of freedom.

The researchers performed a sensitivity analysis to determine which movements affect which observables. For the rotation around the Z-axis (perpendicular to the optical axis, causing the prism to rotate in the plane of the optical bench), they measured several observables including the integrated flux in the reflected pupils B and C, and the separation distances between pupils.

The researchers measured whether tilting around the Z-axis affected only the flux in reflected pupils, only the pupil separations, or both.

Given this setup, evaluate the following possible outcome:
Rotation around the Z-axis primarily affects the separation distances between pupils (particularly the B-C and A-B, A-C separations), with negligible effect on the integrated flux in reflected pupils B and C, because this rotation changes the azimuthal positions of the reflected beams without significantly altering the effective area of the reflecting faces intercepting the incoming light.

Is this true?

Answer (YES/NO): NO